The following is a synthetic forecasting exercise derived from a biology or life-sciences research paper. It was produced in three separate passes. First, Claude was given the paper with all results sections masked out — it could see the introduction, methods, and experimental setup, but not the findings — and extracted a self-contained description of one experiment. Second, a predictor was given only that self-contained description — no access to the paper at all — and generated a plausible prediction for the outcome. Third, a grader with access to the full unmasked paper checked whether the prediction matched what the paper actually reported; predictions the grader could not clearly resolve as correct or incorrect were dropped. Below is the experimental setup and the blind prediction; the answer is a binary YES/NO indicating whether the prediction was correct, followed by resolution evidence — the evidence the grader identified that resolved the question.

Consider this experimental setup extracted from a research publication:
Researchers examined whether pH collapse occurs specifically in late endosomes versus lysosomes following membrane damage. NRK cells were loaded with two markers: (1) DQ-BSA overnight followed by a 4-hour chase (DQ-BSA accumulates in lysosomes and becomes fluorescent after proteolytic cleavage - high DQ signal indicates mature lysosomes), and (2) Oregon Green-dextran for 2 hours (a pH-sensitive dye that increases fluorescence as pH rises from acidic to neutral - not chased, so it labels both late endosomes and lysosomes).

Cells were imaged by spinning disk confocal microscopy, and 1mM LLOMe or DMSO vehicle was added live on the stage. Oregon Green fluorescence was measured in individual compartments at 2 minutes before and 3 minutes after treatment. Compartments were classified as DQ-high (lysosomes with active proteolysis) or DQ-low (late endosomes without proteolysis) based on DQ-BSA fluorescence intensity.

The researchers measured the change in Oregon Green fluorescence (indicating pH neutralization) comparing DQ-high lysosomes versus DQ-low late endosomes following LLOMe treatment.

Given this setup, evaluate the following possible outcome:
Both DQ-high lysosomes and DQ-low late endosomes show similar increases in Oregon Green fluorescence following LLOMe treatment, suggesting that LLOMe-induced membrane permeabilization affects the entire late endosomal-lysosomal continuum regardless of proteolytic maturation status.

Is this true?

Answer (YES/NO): NO